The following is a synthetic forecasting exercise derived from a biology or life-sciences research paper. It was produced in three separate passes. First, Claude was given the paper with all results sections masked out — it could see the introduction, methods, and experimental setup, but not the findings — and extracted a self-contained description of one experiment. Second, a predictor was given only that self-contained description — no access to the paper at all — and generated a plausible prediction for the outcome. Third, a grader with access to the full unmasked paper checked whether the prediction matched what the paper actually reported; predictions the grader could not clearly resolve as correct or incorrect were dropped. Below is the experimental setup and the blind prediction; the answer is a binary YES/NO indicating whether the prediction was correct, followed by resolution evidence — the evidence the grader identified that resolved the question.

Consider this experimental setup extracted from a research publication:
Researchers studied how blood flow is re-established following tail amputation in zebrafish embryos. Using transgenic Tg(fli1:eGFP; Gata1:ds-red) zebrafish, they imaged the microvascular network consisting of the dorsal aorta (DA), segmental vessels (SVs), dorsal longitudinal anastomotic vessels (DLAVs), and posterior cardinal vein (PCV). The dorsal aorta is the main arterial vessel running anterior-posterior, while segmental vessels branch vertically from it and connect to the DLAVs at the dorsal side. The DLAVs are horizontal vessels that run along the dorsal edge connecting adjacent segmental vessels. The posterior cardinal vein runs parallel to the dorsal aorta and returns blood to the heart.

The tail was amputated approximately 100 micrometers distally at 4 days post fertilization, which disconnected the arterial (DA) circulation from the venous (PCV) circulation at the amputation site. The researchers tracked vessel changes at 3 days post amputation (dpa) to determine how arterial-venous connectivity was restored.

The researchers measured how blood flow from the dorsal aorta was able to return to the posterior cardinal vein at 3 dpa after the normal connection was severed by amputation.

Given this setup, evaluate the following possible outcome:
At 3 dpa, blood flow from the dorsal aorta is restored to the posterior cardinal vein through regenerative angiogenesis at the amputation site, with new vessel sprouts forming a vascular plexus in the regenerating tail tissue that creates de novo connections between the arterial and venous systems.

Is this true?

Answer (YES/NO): NO